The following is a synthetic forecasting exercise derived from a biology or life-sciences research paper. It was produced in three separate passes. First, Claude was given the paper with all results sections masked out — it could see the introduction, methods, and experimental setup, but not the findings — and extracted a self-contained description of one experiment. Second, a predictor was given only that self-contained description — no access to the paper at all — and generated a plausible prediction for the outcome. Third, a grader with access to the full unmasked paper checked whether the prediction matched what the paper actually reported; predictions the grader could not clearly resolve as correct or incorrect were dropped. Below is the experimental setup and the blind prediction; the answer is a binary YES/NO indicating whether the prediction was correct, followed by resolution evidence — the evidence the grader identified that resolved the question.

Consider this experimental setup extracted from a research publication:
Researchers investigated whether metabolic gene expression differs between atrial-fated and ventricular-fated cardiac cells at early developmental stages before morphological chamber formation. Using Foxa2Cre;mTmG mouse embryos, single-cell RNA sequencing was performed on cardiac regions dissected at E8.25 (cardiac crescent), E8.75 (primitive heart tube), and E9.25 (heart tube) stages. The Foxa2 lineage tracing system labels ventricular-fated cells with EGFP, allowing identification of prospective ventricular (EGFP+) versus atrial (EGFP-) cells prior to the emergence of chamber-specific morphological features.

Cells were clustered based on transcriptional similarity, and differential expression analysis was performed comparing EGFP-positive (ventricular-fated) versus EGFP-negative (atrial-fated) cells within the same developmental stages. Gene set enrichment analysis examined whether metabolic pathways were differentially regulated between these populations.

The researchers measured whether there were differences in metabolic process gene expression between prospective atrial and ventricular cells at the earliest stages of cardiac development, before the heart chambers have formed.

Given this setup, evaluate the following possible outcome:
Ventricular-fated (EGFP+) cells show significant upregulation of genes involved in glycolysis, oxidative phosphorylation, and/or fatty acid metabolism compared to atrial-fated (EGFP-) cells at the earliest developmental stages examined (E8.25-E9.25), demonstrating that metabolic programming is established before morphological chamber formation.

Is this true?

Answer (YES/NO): NO